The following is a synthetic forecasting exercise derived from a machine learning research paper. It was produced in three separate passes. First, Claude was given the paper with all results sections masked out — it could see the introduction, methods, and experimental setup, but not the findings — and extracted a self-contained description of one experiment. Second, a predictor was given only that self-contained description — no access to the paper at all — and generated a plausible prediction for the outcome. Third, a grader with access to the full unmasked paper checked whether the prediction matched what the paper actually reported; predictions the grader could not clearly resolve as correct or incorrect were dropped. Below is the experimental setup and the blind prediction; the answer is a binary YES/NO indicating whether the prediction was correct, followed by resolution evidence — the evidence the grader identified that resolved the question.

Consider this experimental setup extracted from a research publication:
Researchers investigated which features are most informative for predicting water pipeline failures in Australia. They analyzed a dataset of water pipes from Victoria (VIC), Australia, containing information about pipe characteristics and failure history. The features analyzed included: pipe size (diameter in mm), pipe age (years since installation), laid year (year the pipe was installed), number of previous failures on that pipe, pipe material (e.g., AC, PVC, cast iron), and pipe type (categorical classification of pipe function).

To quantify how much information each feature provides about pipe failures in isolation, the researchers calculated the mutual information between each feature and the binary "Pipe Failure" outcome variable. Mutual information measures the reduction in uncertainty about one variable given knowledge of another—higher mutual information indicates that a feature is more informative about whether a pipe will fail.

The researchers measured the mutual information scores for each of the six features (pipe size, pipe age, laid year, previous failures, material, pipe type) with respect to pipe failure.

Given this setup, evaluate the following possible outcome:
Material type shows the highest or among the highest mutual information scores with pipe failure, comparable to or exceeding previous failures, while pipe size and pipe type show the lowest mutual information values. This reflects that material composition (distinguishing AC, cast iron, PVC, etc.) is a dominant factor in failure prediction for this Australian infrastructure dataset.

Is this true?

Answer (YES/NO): NO